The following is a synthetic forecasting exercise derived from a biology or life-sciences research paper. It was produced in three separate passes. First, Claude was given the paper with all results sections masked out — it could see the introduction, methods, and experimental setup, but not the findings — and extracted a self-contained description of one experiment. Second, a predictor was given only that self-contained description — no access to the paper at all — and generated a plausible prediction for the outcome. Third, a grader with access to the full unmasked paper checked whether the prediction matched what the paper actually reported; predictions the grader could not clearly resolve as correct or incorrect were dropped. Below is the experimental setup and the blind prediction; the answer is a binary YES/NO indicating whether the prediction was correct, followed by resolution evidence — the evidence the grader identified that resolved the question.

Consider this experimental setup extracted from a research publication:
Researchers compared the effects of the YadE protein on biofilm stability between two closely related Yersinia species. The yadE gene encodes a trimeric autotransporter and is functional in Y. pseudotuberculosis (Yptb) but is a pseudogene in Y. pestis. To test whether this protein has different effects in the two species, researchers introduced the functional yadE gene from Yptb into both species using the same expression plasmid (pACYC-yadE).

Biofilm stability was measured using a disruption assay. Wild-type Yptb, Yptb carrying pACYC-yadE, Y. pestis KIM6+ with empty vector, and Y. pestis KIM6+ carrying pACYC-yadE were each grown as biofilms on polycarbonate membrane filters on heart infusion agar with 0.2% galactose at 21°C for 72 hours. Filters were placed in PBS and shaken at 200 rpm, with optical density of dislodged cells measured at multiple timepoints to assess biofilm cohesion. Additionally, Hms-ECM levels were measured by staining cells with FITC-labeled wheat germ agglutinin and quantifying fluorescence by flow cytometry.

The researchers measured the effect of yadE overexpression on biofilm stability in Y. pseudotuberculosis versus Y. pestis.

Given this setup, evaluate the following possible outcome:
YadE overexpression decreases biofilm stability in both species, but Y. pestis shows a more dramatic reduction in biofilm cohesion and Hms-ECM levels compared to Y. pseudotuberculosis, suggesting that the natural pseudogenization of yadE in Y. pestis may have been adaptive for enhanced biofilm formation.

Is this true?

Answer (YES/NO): NO